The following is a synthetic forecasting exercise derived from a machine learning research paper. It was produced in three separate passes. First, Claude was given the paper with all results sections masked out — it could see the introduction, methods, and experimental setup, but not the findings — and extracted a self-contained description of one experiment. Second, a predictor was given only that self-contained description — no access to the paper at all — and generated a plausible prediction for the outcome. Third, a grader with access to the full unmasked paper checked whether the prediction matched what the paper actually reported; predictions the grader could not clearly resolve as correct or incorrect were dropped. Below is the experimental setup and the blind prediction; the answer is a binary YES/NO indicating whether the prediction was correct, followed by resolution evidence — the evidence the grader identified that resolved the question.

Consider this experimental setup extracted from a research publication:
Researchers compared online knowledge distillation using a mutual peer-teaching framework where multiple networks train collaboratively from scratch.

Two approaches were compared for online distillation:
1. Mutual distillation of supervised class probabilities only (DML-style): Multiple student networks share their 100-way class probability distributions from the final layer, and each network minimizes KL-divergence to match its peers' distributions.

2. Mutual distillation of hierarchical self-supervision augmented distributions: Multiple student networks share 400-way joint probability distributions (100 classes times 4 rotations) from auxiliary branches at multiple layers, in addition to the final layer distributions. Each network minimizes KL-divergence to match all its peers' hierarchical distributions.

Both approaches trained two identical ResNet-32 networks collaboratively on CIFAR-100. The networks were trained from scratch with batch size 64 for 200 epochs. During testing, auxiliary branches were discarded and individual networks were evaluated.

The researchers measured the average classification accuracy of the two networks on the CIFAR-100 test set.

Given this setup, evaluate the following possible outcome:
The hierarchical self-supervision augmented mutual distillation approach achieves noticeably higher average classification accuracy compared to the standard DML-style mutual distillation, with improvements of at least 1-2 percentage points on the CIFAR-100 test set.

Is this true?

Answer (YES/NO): YES